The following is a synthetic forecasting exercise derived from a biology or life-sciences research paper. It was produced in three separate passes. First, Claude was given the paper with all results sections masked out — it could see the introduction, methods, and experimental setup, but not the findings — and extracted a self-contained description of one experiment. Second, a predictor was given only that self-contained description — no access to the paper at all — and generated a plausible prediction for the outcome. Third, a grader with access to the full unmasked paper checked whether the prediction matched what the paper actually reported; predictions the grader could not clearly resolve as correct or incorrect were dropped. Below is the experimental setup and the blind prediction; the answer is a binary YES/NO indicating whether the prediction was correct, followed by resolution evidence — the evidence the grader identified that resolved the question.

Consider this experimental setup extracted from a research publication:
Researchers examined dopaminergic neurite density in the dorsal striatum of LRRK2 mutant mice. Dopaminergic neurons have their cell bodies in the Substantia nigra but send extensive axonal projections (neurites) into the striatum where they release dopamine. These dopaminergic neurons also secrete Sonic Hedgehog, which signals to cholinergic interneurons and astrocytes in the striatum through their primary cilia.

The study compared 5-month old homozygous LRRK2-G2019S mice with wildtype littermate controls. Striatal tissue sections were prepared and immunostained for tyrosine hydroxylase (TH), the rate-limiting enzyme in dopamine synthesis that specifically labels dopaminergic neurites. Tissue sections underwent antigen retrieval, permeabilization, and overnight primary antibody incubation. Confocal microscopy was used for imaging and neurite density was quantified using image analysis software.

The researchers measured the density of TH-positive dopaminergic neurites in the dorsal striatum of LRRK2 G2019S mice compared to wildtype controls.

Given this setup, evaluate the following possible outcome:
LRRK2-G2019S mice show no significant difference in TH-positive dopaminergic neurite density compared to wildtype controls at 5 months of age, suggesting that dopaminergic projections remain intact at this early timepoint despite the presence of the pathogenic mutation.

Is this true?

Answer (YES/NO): NO